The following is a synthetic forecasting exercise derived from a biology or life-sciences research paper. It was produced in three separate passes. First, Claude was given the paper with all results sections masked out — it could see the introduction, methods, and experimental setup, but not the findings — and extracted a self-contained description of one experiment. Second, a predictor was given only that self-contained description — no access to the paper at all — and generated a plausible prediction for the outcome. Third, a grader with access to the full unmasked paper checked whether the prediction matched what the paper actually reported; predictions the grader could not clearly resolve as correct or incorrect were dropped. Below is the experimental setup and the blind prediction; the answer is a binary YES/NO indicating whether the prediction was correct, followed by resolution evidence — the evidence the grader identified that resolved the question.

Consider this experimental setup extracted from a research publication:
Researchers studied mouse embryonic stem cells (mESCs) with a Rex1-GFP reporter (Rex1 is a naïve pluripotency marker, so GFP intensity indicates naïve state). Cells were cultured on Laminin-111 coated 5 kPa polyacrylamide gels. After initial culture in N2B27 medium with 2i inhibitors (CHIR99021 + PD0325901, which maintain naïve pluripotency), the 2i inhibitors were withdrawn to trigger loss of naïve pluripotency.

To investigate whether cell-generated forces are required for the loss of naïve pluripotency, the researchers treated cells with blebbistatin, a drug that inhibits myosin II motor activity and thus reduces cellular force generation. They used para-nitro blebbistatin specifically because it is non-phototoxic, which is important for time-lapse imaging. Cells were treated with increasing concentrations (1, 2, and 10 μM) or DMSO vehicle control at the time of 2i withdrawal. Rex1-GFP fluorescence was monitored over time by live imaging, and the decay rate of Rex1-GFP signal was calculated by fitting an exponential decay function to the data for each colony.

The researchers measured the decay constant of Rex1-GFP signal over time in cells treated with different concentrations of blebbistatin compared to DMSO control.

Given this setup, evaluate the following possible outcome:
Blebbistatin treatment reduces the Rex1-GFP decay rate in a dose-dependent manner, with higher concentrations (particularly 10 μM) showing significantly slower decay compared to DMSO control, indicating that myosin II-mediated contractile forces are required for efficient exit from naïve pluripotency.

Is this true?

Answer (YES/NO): YES